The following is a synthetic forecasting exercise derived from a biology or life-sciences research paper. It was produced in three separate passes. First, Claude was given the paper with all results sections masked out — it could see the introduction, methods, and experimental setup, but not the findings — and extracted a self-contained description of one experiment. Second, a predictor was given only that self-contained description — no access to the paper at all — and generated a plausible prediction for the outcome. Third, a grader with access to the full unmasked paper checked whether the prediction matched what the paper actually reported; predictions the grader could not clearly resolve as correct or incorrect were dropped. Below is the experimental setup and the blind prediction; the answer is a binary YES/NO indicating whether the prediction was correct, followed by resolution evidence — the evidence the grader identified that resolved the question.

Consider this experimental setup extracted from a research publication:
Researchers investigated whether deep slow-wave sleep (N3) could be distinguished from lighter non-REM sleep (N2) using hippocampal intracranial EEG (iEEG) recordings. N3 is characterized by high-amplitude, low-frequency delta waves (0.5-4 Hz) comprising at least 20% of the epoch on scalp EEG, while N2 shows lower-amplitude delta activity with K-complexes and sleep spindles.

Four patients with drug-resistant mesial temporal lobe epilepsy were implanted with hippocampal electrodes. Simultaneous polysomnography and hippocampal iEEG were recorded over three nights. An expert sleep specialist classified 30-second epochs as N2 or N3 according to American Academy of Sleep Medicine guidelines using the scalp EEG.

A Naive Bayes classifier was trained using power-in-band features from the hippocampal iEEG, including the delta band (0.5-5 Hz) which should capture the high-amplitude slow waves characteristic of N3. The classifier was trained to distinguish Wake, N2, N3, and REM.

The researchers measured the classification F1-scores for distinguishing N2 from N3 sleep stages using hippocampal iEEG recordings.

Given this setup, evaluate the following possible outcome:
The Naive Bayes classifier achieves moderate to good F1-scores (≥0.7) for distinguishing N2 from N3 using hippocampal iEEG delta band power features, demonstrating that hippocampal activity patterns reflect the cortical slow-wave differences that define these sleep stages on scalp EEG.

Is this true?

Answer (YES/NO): NO